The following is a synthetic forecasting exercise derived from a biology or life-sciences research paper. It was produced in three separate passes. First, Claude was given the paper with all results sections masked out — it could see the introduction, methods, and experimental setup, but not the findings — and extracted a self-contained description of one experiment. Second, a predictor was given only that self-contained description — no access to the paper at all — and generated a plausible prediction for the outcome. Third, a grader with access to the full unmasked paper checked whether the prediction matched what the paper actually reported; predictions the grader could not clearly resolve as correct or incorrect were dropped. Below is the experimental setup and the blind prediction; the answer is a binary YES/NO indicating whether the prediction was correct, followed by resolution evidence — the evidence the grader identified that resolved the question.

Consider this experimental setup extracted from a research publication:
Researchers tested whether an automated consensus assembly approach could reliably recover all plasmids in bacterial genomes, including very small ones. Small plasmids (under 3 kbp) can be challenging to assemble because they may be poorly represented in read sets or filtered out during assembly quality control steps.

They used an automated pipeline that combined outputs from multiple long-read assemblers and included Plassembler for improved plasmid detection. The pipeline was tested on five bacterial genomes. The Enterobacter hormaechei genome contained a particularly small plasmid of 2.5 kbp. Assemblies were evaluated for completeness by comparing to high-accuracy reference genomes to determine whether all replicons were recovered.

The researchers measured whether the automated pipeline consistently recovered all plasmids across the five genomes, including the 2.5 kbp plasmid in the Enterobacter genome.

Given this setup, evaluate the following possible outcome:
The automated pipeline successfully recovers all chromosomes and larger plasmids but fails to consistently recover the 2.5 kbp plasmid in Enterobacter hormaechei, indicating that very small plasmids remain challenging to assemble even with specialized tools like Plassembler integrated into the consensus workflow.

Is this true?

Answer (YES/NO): YES